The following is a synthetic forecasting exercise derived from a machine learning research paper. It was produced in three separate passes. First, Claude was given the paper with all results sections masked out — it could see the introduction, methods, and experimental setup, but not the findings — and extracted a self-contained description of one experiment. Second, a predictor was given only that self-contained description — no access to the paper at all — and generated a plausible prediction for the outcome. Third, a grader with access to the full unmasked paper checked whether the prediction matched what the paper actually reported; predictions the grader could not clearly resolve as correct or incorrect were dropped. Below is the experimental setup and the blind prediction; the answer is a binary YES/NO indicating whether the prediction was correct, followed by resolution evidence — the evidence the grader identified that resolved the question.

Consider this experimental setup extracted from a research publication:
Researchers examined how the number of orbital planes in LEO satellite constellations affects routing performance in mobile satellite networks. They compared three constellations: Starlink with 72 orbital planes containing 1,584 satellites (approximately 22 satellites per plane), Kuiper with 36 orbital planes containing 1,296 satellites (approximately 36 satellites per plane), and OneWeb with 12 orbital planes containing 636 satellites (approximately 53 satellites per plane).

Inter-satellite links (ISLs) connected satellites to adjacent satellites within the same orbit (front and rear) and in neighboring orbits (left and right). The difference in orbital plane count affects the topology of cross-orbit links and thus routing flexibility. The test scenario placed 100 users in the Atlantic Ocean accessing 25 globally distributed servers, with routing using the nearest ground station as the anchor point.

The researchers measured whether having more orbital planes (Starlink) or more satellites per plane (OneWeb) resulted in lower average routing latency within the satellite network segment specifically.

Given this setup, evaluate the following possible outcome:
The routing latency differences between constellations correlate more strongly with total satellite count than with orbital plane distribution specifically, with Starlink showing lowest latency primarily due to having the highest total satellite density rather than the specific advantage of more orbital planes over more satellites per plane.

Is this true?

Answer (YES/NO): NO